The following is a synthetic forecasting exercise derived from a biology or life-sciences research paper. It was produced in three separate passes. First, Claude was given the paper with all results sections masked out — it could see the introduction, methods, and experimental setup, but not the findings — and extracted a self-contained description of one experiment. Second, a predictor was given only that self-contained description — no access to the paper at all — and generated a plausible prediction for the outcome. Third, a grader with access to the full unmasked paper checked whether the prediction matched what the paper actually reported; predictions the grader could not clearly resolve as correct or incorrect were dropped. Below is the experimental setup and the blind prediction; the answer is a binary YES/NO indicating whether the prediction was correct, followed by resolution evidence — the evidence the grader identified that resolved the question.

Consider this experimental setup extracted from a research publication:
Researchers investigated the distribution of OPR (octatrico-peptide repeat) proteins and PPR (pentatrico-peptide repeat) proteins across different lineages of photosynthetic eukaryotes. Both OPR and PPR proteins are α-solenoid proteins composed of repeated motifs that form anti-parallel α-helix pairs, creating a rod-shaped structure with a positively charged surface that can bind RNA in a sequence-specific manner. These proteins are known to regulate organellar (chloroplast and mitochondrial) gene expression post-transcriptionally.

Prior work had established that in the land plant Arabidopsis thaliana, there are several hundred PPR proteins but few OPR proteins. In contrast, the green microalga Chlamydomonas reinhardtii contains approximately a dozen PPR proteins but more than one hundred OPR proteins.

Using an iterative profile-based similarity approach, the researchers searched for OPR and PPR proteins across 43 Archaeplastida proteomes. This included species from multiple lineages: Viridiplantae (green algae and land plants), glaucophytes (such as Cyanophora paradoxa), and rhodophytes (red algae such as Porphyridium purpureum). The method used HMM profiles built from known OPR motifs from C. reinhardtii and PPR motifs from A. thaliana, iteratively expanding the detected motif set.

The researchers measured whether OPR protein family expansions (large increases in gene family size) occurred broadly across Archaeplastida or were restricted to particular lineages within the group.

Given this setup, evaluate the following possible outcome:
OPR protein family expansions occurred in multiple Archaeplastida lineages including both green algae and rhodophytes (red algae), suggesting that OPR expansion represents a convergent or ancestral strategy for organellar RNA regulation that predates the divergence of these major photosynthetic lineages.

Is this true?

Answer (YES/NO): NO